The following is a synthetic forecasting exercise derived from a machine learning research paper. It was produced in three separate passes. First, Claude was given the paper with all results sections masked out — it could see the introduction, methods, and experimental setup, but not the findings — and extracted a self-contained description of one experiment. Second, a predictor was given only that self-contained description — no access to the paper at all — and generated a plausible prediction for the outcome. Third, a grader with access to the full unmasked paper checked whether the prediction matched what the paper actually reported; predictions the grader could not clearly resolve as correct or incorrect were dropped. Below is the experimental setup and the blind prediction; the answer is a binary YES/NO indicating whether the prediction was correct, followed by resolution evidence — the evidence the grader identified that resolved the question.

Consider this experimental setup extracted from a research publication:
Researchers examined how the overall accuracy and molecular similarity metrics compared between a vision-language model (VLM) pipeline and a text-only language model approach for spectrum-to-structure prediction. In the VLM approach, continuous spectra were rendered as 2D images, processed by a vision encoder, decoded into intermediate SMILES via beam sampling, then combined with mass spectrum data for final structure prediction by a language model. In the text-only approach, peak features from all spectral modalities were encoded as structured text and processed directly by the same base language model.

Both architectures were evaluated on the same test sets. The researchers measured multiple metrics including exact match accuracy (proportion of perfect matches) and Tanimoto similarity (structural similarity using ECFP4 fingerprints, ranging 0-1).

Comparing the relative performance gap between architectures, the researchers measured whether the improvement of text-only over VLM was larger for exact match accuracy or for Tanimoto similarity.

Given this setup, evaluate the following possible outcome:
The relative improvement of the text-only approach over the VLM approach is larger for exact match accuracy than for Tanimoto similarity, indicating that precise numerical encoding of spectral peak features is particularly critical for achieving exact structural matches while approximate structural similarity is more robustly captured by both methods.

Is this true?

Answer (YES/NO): YES